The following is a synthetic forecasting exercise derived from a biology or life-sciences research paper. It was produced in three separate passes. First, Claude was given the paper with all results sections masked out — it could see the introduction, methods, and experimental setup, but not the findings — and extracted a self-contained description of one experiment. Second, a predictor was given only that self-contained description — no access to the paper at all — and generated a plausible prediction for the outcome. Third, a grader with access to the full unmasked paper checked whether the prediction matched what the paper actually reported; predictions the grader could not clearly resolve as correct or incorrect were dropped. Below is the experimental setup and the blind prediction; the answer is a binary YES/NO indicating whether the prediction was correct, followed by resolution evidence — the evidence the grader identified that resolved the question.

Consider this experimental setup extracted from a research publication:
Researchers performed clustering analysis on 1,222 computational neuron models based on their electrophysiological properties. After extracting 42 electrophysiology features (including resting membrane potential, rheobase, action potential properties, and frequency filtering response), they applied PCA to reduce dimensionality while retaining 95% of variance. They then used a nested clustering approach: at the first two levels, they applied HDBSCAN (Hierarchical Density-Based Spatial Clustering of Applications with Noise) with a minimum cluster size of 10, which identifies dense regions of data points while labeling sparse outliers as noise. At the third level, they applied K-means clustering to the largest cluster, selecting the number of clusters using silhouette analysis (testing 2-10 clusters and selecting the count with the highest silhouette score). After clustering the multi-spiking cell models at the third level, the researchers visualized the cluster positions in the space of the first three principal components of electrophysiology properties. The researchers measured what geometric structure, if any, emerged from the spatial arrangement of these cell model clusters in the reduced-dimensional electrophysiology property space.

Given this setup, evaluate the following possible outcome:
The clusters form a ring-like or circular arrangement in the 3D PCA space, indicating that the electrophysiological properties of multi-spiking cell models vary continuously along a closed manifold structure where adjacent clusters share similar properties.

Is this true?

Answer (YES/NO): NO